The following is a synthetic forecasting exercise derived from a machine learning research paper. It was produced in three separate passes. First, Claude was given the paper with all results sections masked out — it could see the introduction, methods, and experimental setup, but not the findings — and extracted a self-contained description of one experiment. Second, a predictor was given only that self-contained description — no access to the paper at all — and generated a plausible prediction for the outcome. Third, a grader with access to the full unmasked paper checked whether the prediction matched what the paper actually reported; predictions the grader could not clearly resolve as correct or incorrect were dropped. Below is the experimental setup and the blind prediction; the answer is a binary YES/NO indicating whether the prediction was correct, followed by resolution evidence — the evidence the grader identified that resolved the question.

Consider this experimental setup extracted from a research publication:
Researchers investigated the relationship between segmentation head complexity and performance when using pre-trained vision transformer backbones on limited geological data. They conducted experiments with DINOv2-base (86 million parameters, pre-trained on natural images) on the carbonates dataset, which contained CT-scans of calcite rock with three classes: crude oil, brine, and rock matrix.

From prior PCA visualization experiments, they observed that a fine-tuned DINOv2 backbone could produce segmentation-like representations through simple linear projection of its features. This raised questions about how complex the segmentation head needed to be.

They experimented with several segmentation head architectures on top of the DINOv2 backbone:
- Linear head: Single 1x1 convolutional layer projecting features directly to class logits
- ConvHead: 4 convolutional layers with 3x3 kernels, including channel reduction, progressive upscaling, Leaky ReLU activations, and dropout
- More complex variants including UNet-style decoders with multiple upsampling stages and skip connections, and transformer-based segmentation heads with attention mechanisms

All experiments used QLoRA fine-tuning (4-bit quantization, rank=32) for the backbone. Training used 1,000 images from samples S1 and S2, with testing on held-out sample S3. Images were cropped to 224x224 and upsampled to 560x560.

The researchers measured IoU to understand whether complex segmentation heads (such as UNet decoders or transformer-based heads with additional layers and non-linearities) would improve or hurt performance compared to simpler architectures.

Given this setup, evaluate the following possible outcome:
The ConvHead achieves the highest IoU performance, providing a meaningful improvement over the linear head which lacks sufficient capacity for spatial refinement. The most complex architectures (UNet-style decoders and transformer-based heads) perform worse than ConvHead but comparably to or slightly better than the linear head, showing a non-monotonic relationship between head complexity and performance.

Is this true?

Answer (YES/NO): NO